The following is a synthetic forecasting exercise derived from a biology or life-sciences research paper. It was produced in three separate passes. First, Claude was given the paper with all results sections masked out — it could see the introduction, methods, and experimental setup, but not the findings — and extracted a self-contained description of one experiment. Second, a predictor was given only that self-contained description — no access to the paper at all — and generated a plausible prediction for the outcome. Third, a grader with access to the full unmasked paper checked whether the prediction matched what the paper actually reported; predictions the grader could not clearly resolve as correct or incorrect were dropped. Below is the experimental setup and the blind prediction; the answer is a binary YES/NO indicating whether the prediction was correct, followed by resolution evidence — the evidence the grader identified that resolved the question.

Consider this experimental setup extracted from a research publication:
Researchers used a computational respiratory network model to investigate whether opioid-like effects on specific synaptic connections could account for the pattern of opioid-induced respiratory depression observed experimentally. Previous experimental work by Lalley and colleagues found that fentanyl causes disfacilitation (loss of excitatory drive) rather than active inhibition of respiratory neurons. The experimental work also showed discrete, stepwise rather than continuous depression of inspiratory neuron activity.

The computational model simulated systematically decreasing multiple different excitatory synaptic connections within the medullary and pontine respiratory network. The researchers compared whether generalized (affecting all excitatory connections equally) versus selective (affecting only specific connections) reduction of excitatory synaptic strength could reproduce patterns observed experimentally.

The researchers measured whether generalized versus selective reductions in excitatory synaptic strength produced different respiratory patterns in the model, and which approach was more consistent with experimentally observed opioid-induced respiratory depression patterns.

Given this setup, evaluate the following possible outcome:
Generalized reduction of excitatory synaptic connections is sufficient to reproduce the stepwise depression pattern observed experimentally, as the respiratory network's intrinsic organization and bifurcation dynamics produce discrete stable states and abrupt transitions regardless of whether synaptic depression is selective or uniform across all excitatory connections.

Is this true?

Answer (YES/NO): NO